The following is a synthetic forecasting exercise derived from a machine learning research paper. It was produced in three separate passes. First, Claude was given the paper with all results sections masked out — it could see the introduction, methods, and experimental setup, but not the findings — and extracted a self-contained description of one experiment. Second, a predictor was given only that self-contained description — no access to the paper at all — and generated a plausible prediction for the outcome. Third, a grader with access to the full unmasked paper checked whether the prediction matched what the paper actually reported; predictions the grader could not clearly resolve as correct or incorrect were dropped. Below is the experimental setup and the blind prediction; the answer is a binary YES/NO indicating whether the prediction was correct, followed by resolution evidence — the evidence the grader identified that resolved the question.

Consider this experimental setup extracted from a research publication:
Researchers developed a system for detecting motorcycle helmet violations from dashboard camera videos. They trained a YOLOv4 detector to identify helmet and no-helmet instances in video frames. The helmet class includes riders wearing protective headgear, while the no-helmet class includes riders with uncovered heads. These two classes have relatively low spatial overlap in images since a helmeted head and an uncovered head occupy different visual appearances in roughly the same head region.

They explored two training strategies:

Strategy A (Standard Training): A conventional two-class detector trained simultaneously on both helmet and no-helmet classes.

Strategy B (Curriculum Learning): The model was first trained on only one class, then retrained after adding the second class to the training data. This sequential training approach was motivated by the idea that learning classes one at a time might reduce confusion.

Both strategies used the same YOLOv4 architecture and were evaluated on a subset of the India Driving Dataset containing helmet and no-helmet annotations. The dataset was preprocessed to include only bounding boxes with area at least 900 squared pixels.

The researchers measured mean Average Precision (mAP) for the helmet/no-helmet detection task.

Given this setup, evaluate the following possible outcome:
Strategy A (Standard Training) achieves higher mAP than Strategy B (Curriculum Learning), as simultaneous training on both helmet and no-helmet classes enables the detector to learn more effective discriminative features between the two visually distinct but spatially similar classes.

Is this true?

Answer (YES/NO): YES